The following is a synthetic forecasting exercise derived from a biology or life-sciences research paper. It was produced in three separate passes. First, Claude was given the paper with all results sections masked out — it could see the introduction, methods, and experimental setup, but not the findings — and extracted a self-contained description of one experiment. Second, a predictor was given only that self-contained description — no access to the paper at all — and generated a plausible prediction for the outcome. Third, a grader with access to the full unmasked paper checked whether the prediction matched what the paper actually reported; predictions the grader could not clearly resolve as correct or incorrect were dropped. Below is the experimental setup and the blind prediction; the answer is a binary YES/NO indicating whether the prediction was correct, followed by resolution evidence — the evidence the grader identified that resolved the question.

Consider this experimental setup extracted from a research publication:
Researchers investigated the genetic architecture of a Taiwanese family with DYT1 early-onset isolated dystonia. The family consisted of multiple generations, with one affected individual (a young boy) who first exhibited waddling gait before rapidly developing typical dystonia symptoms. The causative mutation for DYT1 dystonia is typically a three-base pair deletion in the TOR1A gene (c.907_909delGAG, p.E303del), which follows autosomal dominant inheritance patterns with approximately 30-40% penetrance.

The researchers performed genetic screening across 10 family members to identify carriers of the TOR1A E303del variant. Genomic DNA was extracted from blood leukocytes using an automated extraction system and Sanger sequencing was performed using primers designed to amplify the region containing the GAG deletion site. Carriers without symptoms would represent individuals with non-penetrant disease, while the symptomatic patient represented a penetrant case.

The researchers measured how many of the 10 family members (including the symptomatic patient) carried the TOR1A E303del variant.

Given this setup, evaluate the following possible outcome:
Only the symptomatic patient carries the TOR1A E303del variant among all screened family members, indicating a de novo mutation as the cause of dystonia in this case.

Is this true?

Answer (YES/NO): NO